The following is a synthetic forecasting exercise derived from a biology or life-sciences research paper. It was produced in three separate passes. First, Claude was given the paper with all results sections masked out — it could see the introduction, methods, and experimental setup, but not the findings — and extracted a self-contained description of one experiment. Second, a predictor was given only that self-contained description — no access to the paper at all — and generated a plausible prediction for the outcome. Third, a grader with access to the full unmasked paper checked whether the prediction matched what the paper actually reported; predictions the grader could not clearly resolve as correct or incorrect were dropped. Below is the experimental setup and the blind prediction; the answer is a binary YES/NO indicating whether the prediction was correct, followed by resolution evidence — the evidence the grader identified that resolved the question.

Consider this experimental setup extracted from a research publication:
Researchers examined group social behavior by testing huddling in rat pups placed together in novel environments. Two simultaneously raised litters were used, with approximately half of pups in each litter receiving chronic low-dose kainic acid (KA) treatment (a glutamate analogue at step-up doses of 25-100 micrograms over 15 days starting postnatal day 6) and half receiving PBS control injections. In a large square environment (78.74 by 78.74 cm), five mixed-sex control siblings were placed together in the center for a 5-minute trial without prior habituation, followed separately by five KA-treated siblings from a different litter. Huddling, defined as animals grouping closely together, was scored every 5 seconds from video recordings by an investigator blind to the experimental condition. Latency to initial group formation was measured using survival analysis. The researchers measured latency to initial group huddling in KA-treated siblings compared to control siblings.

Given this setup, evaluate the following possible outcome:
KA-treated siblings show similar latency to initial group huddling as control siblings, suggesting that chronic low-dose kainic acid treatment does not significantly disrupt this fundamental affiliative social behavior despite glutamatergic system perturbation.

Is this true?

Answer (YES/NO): NO